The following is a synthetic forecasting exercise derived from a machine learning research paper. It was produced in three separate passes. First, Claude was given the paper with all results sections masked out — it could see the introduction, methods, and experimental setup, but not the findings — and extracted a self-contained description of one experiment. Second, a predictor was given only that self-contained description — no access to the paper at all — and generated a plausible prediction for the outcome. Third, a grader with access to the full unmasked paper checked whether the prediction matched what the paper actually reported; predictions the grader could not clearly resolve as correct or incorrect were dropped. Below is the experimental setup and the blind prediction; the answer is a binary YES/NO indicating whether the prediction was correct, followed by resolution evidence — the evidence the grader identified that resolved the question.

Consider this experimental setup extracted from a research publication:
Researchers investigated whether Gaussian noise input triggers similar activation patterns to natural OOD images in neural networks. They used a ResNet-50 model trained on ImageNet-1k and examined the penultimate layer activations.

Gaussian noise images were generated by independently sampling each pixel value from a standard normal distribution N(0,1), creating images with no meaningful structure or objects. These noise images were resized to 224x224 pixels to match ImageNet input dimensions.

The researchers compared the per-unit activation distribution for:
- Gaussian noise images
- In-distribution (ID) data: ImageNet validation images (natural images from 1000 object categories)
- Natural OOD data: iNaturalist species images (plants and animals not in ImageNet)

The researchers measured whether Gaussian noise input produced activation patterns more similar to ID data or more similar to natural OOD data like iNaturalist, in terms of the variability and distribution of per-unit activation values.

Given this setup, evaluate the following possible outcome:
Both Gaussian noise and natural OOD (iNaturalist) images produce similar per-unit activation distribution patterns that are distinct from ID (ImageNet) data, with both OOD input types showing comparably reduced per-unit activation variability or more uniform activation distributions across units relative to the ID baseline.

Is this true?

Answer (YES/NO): NO